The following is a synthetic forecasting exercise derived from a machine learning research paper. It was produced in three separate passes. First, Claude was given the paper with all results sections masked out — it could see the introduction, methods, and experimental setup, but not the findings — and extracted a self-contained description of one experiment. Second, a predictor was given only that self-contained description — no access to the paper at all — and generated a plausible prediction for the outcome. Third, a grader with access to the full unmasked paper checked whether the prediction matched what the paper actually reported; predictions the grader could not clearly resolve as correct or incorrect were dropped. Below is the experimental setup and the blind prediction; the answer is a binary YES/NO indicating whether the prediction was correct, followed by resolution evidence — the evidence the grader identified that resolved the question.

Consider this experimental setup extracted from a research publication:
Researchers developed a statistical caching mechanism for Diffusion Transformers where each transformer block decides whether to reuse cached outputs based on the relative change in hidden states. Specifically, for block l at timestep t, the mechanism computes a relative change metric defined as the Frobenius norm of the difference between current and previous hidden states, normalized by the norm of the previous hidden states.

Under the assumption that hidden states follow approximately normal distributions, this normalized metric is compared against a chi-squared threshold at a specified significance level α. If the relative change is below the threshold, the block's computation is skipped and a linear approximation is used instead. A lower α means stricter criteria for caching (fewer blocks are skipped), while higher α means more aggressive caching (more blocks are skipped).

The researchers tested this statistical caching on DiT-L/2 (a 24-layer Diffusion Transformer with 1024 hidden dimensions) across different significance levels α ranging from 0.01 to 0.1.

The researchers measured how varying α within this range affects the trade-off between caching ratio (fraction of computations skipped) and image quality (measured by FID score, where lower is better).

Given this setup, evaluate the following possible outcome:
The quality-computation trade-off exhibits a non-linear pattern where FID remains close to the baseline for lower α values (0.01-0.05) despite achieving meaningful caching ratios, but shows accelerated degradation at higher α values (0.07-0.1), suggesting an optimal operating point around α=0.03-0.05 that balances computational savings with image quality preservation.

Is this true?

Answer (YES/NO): NO